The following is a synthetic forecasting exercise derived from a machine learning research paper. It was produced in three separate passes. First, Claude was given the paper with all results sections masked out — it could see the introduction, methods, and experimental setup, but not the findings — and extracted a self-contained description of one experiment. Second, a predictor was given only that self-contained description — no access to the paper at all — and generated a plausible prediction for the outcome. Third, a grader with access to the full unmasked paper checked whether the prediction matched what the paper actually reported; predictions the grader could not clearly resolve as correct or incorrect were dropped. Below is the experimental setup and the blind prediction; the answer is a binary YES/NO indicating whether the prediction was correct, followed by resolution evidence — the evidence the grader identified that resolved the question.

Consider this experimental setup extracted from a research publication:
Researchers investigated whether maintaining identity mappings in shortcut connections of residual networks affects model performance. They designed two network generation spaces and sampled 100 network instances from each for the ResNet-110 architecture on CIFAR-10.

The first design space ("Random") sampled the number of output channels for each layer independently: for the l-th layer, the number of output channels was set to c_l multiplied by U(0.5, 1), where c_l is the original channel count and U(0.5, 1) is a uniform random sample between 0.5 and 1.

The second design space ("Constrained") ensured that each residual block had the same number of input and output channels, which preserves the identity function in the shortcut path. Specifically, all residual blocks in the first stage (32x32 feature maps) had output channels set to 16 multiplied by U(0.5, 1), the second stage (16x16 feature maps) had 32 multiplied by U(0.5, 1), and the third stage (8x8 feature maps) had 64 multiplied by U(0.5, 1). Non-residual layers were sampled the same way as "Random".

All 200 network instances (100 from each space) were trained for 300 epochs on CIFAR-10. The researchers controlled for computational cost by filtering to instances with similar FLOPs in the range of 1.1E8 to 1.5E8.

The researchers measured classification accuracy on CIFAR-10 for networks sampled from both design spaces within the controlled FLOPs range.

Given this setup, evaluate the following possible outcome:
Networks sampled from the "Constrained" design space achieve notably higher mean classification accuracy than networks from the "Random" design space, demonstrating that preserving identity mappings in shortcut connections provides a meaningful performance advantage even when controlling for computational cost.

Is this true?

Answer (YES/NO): YES